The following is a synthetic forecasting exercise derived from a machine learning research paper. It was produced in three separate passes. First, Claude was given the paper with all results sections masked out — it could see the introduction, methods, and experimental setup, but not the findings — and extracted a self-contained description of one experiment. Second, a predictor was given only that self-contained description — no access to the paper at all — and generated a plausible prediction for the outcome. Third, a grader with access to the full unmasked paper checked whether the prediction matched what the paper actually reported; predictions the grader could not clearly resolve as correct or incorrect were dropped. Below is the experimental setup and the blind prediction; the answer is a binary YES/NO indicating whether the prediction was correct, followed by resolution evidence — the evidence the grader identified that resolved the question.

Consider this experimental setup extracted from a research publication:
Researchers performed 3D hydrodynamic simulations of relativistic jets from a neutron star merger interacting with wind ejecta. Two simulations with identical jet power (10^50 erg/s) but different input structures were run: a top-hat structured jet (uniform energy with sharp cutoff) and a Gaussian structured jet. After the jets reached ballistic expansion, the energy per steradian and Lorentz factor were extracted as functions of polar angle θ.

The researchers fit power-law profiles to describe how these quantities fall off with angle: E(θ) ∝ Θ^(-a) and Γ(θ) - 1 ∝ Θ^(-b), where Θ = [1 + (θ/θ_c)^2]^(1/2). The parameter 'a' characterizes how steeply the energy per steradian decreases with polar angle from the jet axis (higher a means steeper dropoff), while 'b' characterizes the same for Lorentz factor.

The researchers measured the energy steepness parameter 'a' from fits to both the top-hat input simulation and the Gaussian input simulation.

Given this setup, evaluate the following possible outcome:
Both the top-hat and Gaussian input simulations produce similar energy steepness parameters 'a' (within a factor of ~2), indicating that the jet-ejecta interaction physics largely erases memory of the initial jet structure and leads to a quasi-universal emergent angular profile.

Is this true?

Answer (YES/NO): YES